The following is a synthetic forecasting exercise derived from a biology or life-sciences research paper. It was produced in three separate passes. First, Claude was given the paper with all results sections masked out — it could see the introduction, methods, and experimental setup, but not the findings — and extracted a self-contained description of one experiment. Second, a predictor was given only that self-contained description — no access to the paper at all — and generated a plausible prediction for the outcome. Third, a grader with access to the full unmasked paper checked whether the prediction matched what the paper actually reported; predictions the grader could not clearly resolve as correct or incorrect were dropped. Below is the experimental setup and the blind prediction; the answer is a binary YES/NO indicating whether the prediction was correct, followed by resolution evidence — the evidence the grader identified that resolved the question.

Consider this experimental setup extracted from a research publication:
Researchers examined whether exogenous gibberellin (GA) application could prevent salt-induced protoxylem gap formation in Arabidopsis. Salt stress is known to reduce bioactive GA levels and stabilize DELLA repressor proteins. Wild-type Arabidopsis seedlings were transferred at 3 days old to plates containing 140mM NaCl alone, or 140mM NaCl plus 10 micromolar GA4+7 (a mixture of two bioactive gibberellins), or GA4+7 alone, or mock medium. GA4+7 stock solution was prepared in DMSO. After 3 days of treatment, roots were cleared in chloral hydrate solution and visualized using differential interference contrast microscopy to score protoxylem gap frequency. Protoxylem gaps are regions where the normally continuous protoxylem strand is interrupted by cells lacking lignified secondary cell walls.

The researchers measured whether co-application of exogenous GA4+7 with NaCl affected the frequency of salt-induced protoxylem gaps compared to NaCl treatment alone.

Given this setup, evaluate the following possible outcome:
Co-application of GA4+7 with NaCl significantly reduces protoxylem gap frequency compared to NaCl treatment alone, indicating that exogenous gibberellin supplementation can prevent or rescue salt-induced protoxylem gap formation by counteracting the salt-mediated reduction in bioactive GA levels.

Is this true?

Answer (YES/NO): NO